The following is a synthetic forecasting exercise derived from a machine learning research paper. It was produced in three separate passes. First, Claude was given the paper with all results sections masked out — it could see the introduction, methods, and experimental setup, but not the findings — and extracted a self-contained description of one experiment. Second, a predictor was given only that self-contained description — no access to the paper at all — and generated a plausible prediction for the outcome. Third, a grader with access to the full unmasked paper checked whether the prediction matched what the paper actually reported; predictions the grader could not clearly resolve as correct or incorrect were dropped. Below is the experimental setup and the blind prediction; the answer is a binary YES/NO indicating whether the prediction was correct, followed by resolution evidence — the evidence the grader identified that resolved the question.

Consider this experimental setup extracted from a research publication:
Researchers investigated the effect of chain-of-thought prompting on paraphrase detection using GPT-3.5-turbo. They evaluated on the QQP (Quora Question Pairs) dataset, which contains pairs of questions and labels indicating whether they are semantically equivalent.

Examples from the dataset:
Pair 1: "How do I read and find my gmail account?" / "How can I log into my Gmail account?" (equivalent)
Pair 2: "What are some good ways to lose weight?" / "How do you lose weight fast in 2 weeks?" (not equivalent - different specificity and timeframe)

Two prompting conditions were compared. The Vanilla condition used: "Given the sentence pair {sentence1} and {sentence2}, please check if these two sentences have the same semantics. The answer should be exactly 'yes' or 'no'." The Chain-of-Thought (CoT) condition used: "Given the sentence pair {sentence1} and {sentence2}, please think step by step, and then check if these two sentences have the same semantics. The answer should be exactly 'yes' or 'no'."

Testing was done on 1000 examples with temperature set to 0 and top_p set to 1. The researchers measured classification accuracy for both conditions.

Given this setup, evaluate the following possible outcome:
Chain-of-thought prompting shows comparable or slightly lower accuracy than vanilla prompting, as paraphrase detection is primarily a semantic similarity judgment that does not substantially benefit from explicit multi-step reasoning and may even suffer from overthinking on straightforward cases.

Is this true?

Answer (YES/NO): NO